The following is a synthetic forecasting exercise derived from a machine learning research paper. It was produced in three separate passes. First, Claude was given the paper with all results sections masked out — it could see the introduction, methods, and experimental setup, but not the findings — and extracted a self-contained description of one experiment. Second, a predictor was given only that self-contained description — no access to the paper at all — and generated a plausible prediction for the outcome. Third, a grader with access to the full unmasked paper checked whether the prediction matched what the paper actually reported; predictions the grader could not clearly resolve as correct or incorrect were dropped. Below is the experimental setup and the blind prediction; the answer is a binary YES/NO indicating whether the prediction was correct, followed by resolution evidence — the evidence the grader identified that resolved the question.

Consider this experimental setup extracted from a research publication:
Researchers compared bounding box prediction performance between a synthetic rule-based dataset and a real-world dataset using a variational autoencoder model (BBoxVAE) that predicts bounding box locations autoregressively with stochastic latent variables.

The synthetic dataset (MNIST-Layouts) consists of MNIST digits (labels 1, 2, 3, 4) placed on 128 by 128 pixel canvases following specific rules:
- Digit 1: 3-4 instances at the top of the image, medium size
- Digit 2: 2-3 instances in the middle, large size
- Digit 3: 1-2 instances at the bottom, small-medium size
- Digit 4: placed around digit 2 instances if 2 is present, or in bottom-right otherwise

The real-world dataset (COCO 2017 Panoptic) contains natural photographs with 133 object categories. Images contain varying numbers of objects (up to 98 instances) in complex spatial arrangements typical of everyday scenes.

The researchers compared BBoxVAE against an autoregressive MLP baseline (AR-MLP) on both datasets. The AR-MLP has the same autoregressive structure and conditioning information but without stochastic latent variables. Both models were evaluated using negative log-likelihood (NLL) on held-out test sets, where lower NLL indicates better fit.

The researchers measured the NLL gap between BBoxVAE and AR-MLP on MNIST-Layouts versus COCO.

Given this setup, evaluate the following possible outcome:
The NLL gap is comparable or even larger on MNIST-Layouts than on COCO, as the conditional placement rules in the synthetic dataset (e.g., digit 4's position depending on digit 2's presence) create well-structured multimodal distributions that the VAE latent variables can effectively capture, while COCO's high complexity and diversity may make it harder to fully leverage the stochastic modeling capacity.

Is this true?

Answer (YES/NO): NO